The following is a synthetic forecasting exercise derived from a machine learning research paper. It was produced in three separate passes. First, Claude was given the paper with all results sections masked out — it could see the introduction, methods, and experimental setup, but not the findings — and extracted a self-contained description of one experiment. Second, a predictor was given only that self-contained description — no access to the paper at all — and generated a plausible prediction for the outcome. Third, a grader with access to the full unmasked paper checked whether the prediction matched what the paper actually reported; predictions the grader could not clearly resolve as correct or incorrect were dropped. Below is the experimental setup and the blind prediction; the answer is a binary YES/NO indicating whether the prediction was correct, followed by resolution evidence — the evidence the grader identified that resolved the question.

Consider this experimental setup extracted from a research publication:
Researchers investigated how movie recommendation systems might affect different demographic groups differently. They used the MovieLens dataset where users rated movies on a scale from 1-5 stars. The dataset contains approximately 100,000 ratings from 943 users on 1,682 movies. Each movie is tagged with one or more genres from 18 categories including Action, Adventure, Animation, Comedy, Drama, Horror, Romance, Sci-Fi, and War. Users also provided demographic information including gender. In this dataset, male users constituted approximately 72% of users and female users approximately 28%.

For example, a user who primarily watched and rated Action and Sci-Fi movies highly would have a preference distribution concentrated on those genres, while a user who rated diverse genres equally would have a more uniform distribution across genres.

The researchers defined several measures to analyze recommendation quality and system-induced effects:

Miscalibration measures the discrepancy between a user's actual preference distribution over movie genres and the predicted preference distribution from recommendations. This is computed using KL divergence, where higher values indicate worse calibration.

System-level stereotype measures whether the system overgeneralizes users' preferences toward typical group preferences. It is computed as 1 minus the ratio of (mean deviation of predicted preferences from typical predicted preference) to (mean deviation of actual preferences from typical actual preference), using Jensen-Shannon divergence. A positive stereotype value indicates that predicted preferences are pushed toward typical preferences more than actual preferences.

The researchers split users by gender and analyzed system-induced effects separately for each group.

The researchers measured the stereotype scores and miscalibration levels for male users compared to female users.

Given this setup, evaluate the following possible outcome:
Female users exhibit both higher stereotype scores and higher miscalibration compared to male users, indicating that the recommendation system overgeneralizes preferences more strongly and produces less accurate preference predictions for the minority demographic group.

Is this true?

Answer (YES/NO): NO